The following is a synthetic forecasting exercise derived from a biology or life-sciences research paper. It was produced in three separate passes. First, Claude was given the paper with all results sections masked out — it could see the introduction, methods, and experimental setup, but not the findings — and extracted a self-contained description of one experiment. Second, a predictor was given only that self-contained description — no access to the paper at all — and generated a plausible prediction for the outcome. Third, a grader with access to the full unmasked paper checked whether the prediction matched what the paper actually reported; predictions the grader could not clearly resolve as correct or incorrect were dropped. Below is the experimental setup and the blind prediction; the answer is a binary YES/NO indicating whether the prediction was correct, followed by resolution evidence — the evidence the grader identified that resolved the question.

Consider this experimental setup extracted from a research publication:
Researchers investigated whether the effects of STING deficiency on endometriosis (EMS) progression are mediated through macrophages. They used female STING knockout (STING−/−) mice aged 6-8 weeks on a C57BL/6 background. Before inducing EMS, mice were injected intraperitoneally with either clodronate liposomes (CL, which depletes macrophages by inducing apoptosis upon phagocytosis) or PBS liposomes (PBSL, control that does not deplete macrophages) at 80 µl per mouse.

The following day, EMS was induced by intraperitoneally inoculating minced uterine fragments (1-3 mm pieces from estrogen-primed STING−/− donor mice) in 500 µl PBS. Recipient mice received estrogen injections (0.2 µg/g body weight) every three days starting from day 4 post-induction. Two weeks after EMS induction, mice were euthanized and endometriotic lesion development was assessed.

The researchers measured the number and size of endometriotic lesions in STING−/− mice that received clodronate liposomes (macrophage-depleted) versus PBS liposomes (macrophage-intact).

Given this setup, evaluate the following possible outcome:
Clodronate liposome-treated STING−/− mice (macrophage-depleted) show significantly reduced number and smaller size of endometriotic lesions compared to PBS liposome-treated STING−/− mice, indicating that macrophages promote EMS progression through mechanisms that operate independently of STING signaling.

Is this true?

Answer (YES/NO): NO